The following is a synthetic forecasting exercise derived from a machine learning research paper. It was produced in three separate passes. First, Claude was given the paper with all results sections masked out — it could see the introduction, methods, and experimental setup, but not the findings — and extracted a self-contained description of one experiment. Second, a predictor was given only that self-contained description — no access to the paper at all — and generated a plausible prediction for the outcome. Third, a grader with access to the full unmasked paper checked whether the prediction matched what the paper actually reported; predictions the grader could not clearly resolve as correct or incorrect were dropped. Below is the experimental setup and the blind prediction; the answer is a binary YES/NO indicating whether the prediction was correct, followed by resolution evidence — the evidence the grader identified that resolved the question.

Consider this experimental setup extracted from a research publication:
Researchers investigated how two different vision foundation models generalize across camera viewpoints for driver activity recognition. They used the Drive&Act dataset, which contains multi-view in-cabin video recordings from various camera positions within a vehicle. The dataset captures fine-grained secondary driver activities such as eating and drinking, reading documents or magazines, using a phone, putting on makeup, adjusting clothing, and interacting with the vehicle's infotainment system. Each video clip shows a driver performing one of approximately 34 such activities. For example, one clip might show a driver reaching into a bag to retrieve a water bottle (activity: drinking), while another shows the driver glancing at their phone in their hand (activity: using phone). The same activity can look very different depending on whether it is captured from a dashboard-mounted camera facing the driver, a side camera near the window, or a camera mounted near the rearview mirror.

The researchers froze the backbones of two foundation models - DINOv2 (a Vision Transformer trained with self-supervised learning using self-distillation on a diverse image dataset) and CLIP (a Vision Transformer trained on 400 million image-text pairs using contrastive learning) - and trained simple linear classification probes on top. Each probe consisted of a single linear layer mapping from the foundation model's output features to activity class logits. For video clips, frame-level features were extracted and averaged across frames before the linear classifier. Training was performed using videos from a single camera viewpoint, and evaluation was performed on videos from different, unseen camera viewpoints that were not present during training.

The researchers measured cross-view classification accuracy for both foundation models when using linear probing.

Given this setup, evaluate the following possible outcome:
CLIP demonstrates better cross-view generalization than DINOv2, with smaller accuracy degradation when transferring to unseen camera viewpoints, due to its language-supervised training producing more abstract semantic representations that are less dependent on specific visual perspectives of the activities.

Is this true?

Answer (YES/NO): NO